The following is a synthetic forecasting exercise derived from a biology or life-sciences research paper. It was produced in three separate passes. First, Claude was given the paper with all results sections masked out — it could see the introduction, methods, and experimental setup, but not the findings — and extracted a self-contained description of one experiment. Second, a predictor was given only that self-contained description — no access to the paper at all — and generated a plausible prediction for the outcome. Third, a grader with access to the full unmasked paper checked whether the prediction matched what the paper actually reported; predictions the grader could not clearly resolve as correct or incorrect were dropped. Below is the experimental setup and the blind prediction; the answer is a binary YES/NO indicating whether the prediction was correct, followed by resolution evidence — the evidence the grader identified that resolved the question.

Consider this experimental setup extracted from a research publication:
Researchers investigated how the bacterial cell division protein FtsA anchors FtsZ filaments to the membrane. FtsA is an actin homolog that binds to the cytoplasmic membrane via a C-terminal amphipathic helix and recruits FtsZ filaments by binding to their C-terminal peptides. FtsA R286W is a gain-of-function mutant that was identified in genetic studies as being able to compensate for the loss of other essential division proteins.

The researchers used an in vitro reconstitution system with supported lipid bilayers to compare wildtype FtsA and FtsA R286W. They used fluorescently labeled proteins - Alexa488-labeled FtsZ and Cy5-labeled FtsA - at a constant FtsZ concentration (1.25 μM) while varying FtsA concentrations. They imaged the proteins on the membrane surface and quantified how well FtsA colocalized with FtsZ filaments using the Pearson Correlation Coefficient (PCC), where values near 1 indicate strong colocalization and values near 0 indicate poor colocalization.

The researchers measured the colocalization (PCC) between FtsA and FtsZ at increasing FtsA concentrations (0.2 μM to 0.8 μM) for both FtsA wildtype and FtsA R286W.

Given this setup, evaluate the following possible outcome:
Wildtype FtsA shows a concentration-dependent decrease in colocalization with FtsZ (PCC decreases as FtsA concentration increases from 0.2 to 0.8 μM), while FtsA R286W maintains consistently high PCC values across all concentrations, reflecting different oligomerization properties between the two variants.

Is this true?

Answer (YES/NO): YES